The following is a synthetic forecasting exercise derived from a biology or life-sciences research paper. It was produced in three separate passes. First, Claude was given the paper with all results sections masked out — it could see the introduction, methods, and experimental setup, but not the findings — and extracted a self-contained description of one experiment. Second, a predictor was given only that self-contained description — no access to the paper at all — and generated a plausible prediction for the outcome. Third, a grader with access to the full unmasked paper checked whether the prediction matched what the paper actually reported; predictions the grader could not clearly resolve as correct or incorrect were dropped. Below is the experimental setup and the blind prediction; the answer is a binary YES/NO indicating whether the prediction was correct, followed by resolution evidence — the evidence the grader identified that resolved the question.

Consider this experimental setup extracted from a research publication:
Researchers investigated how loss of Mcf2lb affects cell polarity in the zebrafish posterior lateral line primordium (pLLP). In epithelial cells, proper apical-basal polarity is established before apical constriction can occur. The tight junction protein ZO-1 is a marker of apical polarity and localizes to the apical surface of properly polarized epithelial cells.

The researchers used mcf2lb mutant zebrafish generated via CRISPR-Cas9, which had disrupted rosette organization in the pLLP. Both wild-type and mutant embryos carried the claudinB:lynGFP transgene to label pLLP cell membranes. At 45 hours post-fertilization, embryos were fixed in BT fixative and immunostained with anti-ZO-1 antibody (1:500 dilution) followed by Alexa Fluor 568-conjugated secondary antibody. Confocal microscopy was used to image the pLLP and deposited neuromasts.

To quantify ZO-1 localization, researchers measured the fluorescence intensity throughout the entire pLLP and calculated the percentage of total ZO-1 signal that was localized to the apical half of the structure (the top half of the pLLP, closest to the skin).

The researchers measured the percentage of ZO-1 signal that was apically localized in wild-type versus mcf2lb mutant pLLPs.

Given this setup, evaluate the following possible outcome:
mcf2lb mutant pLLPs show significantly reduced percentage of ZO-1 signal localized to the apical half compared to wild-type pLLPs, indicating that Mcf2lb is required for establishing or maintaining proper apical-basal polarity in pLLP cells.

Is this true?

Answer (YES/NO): NO